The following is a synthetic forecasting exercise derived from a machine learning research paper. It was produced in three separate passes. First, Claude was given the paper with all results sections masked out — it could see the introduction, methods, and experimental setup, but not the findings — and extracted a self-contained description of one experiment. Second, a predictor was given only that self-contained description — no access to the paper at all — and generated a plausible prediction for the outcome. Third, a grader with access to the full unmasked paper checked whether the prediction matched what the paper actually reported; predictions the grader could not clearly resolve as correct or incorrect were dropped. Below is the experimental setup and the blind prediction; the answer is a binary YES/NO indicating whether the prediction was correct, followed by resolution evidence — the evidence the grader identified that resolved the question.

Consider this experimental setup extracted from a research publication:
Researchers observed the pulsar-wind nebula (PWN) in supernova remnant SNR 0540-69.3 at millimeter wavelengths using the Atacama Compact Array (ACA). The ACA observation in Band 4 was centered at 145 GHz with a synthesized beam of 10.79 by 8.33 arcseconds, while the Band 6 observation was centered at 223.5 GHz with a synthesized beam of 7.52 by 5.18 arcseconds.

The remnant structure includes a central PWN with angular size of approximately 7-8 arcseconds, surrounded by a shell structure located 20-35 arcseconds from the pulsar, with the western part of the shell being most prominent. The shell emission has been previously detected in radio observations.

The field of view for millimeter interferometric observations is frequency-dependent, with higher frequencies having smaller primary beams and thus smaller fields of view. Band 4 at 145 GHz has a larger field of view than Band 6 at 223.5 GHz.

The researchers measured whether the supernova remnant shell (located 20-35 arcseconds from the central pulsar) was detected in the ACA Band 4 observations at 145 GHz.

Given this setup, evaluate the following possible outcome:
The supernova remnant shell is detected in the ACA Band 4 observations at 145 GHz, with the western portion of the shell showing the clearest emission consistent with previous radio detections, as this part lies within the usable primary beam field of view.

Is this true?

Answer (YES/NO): YES